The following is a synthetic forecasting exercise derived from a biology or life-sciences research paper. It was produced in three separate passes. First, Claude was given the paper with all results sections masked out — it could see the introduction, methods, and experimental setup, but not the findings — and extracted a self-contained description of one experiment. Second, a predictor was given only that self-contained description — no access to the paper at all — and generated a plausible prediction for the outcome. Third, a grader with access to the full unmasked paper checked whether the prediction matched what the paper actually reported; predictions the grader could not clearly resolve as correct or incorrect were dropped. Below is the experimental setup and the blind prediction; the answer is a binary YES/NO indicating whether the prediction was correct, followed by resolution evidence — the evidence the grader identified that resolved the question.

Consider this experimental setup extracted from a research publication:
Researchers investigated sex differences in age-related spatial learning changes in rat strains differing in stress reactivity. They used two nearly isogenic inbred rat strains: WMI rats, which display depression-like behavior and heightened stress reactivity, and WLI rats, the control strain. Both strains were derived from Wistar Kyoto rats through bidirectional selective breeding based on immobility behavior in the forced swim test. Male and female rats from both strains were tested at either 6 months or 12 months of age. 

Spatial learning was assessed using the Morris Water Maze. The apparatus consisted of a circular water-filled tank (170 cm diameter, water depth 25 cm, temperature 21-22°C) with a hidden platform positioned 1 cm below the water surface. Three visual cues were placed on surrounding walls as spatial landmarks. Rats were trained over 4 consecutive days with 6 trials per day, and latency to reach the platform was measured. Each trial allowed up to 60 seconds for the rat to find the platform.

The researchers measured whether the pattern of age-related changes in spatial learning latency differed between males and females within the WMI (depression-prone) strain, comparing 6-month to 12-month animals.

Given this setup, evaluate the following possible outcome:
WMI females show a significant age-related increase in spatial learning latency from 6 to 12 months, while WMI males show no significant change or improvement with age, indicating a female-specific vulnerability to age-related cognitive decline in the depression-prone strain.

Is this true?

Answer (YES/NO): NO